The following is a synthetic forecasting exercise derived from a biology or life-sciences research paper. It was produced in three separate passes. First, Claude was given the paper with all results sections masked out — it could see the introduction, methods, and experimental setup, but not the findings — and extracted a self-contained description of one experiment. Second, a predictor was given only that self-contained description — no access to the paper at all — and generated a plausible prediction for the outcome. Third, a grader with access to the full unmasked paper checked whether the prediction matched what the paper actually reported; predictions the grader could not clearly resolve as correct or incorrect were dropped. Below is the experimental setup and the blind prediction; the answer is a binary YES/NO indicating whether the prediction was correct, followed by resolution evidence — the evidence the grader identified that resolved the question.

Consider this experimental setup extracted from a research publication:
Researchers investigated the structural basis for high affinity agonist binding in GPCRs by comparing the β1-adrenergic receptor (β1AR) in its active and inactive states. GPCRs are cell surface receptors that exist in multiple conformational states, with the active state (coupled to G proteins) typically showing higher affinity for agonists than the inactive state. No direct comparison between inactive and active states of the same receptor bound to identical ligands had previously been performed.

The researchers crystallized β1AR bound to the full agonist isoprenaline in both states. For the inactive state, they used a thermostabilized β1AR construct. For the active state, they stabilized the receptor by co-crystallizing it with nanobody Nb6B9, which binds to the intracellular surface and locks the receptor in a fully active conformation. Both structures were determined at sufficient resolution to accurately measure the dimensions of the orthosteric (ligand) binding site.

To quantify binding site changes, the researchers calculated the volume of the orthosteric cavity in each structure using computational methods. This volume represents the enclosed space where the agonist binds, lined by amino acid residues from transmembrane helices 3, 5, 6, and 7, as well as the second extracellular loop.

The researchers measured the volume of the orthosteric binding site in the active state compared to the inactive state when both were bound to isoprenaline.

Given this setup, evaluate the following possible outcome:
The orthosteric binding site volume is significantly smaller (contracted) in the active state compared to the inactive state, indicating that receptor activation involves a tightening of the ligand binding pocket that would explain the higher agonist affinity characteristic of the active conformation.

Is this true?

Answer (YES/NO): YES